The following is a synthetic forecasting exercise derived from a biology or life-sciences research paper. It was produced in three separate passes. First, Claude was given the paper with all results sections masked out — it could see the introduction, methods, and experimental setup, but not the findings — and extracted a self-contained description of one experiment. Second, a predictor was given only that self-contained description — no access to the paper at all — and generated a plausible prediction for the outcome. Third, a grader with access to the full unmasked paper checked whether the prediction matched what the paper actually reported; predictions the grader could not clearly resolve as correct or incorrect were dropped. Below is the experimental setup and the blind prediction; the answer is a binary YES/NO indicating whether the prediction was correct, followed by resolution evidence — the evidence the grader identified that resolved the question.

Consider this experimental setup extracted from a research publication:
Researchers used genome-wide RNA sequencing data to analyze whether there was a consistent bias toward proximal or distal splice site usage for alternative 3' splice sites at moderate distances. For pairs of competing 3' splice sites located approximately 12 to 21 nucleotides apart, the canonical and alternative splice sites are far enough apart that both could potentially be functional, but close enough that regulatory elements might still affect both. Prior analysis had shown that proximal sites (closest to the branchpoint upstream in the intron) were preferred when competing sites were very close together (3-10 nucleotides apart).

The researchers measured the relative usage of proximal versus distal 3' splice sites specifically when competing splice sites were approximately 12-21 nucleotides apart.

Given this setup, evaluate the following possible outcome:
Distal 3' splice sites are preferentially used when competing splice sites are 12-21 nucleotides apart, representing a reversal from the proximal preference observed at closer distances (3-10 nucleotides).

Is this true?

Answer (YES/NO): YES